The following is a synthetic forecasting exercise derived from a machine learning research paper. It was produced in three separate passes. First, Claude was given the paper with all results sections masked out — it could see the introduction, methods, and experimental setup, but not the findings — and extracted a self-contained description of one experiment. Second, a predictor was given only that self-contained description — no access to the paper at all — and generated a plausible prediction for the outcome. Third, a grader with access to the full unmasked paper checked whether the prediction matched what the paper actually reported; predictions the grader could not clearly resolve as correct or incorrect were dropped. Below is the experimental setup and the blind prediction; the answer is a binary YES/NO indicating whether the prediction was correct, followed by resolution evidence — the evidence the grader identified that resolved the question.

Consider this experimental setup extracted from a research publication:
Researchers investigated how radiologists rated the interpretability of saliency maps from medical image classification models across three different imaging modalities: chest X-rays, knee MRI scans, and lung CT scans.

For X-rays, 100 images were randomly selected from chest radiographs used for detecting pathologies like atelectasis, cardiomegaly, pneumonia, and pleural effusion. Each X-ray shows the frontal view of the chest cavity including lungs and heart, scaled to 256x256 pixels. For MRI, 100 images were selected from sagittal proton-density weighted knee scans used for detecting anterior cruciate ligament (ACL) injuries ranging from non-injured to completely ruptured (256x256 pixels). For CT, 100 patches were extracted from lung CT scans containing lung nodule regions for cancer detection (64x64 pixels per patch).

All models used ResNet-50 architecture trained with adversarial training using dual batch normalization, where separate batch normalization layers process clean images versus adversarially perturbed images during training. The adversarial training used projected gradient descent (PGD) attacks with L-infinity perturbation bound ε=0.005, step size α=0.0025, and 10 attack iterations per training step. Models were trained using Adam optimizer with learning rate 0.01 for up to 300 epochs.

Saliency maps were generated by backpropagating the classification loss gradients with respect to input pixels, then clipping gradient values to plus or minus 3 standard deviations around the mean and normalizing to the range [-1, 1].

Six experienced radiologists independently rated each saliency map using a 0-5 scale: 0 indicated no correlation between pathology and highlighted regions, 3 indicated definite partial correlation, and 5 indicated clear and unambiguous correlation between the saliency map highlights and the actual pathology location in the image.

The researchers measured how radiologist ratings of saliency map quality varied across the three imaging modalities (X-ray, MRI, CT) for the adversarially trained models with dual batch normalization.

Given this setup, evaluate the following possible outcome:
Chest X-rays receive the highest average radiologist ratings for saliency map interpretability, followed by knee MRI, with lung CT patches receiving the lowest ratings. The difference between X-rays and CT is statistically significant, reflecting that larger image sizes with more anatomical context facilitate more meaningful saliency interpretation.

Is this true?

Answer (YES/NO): NO